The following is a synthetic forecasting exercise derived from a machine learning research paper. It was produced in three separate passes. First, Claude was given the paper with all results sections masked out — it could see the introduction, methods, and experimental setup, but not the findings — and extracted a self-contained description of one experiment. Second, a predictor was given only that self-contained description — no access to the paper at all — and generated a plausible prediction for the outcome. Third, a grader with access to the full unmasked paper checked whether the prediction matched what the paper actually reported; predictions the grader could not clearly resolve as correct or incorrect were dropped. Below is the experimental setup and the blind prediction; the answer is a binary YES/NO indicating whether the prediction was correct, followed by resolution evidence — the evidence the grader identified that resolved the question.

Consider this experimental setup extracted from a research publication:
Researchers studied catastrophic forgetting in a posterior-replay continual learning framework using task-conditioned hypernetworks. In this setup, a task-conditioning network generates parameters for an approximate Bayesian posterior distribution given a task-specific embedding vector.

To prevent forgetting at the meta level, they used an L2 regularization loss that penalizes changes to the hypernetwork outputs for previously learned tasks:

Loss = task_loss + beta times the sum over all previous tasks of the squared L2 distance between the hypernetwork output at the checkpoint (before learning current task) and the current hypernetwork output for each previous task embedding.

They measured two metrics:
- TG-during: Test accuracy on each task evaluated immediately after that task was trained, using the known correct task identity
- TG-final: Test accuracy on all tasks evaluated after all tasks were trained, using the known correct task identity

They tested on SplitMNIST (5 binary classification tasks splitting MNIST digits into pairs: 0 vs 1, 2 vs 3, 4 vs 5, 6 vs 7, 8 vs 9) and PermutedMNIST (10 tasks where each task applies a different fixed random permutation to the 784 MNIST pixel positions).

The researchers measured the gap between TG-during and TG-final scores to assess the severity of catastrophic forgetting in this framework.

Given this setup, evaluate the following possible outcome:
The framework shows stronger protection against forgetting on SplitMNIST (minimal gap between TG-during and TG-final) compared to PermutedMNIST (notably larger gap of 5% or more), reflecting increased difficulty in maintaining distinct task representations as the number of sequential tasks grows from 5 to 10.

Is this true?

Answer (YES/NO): NO